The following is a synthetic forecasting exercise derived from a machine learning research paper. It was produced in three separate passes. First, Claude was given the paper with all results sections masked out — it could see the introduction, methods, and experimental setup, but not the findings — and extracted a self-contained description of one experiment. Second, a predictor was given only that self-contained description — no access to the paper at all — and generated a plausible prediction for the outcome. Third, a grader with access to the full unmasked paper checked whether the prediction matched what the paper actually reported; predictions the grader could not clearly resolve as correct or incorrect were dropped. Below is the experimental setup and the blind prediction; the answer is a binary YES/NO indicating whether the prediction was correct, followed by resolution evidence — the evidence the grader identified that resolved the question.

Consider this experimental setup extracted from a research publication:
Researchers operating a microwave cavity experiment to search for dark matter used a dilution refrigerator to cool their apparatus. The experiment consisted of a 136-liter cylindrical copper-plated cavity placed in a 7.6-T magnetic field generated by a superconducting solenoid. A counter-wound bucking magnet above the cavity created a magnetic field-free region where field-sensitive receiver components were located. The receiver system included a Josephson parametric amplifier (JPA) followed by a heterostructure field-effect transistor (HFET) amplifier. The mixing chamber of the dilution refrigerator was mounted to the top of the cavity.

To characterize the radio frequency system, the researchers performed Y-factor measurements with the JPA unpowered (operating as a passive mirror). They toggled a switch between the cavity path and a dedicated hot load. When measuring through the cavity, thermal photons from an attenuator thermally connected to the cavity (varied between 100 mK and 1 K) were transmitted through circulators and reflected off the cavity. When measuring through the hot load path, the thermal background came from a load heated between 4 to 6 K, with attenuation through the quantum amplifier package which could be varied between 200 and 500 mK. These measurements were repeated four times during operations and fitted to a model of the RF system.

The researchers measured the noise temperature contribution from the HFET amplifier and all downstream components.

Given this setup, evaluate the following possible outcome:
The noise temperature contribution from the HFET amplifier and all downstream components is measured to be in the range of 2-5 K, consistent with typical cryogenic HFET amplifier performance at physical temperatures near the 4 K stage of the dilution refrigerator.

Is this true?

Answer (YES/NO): NO